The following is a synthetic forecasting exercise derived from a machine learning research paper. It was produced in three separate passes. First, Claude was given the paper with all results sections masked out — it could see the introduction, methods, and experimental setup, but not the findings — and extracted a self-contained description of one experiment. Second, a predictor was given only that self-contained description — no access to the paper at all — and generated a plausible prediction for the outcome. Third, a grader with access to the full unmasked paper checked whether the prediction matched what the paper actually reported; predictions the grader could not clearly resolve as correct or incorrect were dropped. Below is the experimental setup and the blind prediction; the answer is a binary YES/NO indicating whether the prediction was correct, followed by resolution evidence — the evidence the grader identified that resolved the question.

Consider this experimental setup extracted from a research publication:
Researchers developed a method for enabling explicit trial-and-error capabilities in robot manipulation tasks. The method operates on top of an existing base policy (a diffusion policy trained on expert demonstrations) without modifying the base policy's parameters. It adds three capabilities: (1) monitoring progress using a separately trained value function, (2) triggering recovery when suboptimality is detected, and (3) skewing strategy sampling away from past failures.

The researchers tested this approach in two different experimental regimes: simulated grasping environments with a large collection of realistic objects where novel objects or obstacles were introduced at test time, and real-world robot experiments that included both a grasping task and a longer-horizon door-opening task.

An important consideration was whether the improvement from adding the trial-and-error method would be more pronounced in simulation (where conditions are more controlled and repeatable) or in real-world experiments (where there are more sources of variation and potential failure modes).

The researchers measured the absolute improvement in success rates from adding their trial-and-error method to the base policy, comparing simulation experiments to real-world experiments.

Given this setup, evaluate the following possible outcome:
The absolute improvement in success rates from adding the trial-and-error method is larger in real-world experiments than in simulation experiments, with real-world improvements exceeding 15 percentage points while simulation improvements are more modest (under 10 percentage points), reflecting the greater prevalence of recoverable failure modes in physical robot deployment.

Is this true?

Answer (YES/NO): NO